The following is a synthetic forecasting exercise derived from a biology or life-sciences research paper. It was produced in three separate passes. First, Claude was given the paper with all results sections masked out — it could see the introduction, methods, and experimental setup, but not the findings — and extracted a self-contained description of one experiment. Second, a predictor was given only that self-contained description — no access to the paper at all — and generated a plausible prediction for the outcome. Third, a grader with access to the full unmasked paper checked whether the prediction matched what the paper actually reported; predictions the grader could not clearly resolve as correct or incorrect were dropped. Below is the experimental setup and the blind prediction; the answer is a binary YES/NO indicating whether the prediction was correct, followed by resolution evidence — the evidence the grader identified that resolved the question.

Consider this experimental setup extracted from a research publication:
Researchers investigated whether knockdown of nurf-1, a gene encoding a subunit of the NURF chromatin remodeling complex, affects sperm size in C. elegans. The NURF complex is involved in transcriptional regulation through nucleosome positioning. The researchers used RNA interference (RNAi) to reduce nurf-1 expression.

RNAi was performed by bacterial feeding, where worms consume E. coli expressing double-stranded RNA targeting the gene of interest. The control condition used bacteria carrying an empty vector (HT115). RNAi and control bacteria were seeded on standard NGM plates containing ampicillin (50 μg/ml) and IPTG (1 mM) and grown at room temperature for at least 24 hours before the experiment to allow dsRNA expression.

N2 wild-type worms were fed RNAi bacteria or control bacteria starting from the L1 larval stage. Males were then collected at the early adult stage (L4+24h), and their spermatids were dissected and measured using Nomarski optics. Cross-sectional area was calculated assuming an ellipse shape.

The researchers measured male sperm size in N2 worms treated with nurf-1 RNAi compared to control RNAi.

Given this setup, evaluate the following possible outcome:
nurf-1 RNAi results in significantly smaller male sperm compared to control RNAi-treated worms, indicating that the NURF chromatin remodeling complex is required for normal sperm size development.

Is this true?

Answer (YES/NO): YES